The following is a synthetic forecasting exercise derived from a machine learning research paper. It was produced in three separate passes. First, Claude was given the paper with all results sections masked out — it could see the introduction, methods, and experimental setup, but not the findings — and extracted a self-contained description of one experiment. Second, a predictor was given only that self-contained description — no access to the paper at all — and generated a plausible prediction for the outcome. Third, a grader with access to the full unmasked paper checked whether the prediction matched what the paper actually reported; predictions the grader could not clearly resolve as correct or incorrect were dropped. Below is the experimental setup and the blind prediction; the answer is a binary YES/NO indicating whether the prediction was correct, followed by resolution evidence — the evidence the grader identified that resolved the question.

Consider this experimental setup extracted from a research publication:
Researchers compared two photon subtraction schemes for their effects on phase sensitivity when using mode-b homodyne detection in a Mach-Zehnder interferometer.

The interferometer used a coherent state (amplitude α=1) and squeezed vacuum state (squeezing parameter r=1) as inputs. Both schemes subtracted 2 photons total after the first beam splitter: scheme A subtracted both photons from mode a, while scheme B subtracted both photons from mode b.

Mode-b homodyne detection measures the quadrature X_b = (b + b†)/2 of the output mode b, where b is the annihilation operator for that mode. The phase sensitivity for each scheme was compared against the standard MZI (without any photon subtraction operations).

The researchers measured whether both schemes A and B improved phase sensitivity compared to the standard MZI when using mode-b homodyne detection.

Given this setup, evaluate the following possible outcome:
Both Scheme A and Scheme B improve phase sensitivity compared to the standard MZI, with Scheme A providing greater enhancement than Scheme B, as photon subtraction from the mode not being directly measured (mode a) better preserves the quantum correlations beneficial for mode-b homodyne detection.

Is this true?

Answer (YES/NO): NO